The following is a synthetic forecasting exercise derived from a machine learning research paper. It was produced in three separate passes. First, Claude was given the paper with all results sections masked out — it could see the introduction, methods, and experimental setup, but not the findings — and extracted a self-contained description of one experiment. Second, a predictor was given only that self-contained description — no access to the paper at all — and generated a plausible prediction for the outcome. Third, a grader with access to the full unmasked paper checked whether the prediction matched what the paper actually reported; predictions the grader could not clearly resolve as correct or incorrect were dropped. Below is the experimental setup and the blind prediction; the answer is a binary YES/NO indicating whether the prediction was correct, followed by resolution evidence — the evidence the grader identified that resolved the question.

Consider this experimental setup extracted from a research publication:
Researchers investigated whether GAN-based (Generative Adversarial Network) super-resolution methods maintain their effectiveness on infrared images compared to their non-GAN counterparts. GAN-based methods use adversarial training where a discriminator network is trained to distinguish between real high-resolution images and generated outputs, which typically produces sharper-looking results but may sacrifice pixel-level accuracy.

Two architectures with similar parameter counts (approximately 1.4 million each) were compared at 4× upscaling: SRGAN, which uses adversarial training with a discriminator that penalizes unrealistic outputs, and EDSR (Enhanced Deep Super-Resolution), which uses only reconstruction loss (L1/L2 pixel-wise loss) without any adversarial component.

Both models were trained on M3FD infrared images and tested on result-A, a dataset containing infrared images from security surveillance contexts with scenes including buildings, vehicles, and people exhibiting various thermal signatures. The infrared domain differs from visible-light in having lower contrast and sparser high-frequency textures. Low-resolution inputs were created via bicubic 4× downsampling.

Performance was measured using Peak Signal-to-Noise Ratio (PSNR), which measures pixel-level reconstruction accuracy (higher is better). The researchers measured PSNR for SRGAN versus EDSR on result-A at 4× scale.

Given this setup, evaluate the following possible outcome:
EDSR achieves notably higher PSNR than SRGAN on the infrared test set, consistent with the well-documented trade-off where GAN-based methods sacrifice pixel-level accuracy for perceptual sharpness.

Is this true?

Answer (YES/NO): NO